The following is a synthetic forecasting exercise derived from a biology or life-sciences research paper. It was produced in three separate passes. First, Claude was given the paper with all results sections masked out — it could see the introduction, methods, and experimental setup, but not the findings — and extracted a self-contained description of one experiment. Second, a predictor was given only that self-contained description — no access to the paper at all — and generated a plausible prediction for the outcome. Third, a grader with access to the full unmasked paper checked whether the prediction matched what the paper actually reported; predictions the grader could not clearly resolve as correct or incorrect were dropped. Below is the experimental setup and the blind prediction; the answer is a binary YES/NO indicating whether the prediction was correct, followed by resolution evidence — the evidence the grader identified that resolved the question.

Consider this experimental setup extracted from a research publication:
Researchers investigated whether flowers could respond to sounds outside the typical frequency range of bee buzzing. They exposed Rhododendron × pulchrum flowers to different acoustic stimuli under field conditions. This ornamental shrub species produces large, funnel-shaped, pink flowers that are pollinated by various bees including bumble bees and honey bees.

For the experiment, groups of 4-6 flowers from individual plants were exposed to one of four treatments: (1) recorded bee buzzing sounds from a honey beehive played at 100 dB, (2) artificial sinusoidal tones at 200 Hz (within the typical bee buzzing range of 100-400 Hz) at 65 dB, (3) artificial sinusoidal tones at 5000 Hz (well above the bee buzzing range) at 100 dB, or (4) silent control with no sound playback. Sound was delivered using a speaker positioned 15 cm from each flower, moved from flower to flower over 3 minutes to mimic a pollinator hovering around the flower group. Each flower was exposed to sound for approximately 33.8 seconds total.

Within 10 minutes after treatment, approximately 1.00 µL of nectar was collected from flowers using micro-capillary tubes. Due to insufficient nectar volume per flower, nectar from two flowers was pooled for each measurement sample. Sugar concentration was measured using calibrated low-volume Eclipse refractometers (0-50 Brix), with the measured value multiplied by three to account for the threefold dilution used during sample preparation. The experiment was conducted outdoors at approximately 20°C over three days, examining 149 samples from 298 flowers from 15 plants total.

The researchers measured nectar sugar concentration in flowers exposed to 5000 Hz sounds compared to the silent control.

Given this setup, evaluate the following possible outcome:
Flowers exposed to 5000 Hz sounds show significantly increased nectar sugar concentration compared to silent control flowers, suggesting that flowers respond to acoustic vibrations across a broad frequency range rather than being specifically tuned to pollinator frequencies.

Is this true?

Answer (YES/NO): NO